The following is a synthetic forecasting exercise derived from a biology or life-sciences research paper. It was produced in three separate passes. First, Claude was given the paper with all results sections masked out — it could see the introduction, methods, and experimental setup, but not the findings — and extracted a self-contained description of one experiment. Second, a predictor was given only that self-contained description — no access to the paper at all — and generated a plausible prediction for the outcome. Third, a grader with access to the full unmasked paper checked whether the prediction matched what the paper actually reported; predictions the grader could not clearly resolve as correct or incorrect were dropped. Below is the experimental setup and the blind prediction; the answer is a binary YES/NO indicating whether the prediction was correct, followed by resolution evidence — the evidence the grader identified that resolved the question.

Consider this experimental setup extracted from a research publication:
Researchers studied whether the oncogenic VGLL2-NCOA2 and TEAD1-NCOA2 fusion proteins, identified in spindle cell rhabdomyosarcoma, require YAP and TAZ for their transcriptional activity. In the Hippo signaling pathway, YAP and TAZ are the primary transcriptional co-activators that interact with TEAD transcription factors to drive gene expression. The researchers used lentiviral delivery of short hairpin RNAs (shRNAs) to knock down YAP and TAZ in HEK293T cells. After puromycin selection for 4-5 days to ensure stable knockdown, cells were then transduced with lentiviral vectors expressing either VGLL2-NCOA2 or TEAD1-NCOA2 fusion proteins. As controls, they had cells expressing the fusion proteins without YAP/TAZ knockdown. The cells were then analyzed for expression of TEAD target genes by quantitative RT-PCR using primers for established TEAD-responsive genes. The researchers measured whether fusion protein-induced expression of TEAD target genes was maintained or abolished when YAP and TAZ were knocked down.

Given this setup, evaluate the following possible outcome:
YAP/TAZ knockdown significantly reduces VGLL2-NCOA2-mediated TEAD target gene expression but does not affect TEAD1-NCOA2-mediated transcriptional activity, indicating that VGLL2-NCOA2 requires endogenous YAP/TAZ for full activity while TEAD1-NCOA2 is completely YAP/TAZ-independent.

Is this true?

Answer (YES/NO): NO